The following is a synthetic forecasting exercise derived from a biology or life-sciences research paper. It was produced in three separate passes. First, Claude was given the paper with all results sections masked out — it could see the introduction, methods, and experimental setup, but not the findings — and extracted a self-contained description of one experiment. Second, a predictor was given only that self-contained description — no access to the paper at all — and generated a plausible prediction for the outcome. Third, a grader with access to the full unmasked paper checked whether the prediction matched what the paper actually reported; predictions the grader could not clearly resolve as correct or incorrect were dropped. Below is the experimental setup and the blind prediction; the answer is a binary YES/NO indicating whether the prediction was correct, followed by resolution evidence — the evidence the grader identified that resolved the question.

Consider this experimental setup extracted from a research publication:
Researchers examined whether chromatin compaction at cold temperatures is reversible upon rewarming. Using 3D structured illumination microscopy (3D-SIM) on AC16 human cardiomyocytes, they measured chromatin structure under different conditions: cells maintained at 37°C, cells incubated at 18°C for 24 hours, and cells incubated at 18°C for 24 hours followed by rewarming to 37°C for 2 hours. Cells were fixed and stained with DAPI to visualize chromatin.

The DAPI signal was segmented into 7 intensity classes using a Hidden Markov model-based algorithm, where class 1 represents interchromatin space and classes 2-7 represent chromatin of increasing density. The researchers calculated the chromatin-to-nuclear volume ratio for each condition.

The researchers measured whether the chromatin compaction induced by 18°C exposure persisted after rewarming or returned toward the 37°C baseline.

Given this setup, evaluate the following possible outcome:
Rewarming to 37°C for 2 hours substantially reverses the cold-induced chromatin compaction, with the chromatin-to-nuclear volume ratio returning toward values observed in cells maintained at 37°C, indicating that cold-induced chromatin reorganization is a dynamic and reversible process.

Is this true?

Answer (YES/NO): YES